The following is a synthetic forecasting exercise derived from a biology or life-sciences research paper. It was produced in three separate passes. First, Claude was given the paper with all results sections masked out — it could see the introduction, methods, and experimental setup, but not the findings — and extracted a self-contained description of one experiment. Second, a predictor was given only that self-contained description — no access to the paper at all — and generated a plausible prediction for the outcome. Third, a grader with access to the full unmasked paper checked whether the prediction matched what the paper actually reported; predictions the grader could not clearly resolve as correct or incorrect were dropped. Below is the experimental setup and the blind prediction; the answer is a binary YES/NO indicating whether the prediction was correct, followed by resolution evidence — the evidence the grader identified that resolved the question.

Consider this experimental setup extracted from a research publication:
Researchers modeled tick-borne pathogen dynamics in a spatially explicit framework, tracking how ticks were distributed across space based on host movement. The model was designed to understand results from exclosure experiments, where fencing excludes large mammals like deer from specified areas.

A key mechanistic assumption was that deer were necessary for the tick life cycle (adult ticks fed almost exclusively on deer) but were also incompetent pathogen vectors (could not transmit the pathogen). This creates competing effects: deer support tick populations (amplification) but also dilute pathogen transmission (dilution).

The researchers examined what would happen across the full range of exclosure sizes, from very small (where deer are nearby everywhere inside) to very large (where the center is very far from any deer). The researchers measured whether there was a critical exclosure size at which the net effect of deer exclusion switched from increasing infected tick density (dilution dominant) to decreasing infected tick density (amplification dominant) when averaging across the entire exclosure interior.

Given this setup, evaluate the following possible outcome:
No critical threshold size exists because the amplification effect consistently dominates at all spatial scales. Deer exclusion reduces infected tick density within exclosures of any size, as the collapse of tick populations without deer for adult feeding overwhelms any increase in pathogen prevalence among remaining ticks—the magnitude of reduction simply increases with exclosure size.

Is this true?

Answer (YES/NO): NO